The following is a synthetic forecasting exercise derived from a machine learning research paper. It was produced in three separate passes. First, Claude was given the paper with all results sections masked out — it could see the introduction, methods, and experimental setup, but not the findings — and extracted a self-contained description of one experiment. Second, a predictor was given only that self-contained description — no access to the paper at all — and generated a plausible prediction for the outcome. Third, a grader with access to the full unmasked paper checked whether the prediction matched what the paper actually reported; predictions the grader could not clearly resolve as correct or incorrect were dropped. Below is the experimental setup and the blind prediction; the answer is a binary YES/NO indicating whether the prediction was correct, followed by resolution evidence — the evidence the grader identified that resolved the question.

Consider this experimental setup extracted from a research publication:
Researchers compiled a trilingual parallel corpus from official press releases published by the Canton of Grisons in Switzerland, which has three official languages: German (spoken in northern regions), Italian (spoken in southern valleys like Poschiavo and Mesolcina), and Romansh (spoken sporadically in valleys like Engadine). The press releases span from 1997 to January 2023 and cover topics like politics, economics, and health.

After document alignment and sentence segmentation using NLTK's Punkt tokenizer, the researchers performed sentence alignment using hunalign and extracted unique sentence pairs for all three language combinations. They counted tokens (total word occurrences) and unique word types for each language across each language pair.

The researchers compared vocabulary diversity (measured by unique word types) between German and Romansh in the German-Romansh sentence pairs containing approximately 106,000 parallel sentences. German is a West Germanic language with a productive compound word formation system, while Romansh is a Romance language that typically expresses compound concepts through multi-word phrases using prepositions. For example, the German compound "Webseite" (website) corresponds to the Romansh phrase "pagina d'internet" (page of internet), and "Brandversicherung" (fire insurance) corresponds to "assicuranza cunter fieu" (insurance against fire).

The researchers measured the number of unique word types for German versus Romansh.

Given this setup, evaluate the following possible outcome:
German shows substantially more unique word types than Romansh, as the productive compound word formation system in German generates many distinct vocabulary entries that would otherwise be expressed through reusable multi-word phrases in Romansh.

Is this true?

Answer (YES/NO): YES